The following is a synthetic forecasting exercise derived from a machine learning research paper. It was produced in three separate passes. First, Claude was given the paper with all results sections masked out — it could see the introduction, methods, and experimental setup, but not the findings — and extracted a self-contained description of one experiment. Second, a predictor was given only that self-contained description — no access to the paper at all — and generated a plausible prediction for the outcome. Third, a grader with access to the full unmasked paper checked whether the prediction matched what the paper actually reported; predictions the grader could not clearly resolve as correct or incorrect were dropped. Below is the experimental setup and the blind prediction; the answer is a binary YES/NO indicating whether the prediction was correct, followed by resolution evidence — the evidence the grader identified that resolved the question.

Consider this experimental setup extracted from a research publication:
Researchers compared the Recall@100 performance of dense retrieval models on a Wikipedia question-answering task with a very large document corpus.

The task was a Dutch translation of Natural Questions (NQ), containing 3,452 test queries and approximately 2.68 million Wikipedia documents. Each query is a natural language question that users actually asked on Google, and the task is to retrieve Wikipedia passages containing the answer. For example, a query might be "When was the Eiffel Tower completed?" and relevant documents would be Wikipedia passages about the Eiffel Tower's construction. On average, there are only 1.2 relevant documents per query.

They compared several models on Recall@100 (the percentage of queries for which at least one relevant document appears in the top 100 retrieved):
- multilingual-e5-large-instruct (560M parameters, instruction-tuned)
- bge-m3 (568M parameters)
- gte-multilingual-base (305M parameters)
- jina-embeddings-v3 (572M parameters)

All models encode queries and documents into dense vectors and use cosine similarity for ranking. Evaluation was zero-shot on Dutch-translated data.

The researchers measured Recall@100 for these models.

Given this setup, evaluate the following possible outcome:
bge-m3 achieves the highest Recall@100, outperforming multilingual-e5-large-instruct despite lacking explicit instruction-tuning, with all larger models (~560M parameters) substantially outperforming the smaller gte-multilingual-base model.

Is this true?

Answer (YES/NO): NO